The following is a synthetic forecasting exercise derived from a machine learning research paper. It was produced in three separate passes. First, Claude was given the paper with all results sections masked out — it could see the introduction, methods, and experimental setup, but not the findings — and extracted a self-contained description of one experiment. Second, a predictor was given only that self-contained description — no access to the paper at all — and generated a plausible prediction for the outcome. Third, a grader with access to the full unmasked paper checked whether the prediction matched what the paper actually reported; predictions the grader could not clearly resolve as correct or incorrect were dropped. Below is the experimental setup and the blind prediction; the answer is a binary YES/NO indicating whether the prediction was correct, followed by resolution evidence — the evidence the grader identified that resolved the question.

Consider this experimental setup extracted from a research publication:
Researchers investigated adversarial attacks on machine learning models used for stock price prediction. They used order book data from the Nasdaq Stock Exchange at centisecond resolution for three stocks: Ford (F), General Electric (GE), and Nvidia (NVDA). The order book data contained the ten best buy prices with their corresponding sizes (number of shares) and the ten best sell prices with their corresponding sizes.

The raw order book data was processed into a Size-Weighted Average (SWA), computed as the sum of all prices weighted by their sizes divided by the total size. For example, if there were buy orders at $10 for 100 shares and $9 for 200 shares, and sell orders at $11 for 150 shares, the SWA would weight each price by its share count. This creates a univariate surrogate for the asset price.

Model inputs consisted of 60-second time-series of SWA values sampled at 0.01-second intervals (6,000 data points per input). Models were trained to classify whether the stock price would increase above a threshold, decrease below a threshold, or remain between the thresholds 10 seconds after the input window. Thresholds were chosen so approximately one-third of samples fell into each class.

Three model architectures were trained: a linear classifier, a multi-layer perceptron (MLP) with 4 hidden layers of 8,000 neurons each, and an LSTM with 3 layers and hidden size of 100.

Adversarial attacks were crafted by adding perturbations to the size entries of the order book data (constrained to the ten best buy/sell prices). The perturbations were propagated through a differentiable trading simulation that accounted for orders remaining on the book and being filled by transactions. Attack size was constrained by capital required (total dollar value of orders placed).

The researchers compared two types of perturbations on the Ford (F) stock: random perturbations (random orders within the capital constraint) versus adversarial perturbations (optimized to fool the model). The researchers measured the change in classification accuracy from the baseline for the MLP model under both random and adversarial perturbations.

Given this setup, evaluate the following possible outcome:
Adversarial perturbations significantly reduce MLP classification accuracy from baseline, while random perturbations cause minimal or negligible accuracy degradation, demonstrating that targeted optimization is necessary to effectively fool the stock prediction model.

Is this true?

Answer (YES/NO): NO